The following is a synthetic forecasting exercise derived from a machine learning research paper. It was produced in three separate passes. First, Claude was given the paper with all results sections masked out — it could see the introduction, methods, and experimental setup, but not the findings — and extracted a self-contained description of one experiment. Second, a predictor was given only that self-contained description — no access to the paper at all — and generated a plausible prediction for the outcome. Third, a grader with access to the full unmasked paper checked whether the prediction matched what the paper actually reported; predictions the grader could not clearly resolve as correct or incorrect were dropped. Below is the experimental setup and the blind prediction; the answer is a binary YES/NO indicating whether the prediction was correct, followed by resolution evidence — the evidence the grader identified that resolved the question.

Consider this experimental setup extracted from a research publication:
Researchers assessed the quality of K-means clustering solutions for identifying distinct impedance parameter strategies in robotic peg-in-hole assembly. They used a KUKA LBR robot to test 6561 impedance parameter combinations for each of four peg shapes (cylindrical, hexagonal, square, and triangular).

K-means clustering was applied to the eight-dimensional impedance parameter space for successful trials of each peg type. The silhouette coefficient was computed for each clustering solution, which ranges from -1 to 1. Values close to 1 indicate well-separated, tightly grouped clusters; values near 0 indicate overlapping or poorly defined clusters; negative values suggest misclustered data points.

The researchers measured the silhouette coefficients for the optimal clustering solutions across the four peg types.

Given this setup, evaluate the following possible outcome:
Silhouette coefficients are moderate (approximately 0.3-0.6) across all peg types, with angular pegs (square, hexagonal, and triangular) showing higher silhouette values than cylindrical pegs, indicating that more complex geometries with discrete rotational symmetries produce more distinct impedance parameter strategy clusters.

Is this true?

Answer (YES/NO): NO